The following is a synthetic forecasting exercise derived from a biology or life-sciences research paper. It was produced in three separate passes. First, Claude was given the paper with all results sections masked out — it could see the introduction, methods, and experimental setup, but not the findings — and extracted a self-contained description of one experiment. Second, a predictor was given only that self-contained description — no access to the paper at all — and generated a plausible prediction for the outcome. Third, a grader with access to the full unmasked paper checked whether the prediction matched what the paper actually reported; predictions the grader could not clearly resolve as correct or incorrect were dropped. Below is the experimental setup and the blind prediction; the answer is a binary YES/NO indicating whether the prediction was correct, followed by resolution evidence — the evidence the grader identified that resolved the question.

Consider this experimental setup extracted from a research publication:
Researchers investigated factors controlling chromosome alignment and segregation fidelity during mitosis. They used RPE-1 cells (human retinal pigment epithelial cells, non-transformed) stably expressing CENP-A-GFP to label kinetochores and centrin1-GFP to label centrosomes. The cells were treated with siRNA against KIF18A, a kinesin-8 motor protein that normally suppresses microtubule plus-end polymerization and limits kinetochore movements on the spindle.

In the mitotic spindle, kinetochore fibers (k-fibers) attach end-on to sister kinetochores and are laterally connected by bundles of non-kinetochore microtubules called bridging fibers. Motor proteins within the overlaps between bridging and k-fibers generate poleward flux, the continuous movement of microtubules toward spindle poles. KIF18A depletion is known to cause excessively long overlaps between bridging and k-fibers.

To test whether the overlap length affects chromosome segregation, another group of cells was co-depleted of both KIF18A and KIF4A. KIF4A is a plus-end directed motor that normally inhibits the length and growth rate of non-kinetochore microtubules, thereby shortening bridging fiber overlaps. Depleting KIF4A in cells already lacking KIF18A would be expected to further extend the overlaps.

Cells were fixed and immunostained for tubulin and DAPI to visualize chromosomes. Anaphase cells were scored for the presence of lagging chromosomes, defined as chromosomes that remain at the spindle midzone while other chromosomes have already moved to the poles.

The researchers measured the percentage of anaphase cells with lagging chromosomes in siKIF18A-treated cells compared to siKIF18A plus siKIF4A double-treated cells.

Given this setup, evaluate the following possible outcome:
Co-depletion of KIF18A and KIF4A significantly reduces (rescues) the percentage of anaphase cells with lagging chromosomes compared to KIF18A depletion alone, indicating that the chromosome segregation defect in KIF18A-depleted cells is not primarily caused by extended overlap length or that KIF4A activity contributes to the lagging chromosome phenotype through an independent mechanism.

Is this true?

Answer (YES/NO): NO